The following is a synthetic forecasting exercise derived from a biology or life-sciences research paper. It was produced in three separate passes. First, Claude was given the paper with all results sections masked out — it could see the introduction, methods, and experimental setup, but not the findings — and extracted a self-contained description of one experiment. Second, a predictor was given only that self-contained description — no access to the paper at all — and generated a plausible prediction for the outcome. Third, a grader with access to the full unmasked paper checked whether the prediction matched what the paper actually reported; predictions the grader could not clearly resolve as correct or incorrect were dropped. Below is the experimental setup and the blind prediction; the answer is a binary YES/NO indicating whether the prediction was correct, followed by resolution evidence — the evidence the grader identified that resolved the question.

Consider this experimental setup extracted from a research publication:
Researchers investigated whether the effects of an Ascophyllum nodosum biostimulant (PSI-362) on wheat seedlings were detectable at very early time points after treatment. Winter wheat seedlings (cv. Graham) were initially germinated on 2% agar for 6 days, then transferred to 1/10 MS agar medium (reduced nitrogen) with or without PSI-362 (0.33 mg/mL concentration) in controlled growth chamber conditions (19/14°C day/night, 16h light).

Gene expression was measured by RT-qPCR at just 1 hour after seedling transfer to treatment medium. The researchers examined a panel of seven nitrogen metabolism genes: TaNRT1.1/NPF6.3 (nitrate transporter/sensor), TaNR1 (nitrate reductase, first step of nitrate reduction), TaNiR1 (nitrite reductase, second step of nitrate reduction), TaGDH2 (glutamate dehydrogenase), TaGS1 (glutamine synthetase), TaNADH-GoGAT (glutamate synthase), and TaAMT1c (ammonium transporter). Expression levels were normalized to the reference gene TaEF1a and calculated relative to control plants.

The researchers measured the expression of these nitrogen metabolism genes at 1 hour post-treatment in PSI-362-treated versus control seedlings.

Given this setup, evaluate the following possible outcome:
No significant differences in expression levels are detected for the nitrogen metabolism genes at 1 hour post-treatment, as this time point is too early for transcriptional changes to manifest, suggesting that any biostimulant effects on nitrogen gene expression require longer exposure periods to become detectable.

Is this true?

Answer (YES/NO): NO